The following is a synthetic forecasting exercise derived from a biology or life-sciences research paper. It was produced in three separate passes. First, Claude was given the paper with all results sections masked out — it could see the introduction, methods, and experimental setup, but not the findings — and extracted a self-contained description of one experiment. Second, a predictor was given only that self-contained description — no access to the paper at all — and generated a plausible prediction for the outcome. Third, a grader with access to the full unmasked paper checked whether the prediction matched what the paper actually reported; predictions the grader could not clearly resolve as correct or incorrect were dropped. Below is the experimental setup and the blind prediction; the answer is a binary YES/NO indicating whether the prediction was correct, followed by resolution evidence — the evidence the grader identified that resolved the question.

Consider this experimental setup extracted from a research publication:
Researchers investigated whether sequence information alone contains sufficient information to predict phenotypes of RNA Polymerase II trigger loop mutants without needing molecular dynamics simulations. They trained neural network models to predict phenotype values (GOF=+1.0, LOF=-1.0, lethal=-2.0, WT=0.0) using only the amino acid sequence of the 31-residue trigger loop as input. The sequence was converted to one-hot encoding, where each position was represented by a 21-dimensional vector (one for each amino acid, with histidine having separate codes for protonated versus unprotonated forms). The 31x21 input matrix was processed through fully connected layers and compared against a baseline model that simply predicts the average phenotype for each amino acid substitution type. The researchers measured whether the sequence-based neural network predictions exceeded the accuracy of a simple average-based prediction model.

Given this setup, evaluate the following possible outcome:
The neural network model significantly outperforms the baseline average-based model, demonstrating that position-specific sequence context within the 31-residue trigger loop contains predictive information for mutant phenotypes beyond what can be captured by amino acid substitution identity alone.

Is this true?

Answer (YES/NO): YES